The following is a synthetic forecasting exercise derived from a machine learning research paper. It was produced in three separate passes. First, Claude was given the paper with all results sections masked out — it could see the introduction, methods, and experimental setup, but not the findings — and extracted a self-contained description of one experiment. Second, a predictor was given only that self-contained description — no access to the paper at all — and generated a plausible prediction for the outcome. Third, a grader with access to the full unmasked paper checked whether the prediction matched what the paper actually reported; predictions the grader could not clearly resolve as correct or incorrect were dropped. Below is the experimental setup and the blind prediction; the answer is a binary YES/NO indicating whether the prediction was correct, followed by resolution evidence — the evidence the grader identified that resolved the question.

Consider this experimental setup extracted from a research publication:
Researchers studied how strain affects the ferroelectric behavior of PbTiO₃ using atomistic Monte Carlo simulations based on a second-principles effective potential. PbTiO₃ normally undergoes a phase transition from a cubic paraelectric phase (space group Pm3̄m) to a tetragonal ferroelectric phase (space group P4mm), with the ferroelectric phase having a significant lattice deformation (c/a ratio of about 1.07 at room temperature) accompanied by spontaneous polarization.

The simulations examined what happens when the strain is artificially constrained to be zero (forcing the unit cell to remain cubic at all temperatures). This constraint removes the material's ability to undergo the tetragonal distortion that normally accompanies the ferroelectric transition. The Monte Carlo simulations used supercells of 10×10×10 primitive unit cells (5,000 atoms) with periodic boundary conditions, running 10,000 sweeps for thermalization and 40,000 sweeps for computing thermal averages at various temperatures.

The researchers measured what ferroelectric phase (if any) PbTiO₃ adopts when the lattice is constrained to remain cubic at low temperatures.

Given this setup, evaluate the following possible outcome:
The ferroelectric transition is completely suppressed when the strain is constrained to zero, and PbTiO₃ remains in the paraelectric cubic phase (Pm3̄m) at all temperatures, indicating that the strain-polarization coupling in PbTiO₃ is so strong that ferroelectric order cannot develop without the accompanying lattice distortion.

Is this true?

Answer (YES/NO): NO